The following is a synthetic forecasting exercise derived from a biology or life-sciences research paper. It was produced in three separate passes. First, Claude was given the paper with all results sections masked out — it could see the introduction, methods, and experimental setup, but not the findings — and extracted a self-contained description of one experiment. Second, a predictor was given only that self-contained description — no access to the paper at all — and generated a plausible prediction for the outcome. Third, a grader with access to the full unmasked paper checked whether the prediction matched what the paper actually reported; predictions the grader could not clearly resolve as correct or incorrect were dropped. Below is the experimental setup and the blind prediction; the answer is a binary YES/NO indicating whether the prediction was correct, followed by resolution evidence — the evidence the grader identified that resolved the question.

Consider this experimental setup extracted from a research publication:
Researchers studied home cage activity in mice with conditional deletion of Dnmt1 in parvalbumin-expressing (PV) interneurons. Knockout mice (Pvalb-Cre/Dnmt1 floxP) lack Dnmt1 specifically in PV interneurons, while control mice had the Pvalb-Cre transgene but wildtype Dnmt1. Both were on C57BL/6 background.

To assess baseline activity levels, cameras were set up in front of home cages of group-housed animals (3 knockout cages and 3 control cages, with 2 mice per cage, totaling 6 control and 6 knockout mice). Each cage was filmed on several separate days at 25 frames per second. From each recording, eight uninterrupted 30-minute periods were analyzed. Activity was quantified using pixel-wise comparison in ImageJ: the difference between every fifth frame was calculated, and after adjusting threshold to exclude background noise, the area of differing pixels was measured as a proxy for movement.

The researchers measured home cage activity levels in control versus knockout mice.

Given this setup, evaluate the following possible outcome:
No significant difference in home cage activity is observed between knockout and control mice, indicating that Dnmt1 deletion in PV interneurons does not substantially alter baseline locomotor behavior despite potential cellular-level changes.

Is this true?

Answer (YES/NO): NO